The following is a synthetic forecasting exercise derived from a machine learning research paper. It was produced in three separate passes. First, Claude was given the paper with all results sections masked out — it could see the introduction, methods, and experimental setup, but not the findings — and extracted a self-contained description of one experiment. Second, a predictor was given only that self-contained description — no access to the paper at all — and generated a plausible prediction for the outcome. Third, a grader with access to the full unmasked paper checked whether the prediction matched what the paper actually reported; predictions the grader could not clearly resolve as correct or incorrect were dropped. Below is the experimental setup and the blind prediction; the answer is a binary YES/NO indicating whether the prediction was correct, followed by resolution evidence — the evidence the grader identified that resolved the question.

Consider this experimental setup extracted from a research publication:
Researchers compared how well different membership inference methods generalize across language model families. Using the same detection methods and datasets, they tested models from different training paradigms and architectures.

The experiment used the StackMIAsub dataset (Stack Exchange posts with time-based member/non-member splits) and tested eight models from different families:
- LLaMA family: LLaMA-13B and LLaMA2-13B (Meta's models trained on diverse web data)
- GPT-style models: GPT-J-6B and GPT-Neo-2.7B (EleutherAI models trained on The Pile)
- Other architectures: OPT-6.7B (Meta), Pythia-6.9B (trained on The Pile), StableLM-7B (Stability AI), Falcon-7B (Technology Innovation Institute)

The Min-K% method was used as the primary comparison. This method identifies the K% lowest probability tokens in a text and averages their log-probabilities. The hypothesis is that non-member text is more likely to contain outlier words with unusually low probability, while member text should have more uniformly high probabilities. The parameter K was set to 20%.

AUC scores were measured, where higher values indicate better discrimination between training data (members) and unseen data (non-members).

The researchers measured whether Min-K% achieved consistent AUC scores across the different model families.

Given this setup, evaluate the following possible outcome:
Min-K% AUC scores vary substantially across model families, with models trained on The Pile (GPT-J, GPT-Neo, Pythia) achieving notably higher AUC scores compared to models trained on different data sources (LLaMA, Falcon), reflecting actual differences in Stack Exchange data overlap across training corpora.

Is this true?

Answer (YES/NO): NO